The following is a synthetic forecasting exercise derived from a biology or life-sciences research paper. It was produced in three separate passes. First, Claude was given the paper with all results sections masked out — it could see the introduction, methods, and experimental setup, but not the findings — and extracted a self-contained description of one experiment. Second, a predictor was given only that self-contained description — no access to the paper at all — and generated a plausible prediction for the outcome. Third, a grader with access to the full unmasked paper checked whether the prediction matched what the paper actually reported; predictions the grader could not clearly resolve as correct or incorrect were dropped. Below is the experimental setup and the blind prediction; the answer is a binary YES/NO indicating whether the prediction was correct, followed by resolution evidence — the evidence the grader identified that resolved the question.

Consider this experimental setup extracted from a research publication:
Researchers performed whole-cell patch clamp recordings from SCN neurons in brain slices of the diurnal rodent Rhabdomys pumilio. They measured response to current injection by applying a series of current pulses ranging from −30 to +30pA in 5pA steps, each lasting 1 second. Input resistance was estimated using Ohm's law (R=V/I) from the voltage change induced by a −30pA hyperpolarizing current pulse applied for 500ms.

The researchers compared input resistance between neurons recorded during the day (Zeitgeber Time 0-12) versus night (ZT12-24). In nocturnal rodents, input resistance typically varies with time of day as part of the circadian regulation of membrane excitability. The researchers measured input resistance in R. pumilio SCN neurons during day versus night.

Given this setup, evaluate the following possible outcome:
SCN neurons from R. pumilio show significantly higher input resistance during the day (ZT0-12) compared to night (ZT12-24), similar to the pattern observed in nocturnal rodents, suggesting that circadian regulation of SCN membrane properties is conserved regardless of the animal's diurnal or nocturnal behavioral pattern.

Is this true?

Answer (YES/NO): NO